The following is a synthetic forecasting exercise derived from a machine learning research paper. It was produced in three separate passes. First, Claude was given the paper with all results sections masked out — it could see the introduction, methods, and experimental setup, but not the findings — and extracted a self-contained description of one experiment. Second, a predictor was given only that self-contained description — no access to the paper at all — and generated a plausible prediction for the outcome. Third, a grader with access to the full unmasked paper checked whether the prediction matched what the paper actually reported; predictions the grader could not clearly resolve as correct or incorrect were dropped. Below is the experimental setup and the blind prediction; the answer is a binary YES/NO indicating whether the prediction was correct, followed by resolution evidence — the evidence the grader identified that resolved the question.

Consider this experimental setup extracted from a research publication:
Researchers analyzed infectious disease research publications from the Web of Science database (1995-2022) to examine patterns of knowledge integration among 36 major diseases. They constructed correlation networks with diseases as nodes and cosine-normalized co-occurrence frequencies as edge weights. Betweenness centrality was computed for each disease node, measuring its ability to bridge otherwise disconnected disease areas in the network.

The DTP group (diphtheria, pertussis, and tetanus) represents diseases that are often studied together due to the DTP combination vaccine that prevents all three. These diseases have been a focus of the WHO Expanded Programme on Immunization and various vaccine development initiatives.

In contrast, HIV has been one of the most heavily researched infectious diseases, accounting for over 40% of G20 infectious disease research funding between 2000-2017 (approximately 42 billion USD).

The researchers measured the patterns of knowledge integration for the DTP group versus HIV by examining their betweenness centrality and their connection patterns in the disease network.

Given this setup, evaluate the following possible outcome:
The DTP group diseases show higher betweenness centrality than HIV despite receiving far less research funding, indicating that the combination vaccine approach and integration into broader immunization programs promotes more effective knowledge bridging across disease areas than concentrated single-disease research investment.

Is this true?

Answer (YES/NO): NO